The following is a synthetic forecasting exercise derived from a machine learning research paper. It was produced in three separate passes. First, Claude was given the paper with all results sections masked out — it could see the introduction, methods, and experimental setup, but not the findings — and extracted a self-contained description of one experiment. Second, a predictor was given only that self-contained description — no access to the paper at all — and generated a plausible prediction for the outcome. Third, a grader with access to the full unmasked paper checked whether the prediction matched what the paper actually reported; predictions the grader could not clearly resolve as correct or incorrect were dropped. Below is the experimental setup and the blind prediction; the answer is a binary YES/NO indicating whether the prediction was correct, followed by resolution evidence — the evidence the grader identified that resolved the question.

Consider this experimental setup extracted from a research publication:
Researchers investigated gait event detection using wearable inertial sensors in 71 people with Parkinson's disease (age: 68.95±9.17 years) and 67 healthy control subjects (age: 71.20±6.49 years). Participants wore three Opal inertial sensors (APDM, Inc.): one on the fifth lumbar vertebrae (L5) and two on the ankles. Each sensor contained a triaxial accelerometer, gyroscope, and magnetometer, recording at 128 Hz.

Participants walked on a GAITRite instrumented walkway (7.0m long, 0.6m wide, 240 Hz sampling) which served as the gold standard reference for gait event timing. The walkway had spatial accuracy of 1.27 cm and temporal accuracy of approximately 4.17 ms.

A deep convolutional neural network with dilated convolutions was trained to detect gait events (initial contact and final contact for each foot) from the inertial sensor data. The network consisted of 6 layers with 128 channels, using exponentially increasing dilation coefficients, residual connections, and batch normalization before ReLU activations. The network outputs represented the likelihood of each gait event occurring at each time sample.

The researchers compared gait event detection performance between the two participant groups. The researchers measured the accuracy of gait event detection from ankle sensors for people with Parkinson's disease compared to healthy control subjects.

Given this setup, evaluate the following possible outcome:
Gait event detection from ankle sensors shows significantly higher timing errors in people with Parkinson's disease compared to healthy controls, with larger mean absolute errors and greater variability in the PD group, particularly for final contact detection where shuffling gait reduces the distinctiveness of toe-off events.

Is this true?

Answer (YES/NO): NO